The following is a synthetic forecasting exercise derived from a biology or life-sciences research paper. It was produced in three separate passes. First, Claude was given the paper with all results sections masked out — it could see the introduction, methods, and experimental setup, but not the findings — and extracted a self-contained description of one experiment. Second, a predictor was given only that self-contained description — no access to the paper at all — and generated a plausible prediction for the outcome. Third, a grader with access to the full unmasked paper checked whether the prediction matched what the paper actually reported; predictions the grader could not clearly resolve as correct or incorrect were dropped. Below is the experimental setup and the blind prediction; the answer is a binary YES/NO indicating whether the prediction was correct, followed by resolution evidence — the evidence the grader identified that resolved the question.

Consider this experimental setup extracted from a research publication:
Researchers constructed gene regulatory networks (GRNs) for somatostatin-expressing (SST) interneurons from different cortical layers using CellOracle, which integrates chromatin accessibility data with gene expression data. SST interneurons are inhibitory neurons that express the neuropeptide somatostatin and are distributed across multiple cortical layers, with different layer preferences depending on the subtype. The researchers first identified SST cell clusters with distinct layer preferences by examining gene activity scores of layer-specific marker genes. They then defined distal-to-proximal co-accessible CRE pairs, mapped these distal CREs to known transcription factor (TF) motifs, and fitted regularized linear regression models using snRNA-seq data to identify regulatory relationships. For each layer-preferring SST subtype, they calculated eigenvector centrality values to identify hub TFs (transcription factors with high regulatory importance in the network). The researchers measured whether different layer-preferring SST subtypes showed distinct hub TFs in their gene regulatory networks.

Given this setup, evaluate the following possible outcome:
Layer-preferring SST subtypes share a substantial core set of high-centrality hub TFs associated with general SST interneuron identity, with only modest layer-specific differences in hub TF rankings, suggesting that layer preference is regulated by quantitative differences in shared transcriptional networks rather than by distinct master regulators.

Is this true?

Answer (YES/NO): NO